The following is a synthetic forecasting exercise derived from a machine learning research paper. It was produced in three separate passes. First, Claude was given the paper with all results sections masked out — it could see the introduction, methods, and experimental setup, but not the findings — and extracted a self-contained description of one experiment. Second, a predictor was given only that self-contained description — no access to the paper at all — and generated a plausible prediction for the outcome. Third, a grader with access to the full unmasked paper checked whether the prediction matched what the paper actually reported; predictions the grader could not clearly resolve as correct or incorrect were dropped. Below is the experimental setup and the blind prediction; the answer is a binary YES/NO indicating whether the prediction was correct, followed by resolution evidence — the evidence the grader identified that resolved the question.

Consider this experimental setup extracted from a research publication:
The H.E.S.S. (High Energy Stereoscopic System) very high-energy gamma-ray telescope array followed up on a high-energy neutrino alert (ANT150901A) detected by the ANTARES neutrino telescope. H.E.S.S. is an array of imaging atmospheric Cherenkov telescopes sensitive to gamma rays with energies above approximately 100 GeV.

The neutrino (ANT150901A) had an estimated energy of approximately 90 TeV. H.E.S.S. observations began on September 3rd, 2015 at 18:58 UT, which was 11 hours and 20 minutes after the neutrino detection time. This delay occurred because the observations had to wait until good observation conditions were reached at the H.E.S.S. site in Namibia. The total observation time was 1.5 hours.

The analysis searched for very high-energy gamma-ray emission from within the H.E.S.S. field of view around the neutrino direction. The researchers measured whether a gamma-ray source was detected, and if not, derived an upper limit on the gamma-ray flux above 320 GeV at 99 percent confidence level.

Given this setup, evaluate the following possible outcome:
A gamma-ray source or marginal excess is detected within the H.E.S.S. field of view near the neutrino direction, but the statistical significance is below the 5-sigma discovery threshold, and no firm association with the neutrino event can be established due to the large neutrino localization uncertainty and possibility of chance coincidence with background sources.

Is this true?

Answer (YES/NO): NO